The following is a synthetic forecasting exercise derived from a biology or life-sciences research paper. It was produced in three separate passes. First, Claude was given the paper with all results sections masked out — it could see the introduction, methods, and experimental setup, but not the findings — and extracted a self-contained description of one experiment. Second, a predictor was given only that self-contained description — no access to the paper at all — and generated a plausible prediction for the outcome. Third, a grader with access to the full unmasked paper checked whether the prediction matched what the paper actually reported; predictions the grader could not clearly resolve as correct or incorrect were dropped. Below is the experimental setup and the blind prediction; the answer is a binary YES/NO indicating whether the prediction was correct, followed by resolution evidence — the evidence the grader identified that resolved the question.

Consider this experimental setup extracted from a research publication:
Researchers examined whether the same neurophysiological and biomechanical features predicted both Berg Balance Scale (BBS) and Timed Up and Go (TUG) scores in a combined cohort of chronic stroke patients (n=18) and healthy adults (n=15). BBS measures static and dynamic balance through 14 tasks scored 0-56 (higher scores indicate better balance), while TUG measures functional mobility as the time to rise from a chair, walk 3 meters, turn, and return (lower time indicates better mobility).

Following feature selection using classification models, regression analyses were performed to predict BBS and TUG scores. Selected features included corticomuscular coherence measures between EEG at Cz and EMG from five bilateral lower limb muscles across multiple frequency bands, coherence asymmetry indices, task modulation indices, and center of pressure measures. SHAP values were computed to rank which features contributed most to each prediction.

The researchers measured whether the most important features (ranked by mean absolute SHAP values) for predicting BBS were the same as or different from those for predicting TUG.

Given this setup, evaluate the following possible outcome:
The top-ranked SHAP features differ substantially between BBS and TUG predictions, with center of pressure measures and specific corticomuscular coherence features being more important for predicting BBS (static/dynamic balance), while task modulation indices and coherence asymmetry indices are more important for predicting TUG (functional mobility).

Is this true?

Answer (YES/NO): NO